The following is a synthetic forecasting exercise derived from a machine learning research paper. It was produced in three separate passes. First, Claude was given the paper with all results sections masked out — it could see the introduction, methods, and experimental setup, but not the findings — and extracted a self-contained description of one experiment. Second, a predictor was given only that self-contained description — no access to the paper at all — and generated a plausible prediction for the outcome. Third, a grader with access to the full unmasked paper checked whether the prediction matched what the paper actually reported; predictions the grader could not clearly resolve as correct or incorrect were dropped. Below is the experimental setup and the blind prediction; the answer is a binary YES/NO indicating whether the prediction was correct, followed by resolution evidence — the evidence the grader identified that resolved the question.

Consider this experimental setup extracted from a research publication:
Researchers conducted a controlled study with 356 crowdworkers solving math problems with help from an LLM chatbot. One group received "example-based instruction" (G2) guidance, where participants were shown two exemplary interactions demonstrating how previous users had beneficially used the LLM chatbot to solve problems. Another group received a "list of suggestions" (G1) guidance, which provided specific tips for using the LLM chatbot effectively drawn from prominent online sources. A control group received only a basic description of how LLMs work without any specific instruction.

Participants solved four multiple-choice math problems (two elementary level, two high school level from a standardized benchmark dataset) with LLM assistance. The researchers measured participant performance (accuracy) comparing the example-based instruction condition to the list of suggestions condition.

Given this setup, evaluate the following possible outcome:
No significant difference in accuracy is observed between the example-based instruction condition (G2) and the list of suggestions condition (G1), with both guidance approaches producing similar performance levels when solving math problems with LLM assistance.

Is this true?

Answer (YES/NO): YES